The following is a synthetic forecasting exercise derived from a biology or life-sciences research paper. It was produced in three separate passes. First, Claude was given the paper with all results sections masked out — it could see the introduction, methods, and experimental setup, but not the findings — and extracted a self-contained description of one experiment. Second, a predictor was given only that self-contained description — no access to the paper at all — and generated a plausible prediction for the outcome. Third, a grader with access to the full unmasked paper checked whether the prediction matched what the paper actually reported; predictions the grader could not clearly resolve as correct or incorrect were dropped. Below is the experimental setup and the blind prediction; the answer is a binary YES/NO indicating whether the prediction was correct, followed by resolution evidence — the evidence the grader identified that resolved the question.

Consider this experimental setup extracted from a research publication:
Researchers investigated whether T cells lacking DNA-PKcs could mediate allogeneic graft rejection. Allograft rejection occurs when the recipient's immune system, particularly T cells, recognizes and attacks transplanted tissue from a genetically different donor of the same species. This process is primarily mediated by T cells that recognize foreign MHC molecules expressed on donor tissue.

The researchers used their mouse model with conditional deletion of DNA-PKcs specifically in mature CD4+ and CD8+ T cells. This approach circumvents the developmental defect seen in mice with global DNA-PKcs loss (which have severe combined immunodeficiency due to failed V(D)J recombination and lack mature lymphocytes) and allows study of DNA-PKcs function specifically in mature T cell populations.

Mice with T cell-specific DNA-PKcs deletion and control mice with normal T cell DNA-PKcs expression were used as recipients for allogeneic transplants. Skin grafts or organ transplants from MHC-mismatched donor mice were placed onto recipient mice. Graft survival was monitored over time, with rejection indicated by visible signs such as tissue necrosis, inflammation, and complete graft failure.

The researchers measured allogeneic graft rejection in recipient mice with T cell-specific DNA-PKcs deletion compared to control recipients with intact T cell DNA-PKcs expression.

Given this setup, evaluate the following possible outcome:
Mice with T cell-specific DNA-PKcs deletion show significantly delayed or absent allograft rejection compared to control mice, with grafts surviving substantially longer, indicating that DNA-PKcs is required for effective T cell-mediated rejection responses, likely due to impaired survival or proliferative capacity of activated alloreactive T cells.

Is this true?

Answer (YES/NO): NO